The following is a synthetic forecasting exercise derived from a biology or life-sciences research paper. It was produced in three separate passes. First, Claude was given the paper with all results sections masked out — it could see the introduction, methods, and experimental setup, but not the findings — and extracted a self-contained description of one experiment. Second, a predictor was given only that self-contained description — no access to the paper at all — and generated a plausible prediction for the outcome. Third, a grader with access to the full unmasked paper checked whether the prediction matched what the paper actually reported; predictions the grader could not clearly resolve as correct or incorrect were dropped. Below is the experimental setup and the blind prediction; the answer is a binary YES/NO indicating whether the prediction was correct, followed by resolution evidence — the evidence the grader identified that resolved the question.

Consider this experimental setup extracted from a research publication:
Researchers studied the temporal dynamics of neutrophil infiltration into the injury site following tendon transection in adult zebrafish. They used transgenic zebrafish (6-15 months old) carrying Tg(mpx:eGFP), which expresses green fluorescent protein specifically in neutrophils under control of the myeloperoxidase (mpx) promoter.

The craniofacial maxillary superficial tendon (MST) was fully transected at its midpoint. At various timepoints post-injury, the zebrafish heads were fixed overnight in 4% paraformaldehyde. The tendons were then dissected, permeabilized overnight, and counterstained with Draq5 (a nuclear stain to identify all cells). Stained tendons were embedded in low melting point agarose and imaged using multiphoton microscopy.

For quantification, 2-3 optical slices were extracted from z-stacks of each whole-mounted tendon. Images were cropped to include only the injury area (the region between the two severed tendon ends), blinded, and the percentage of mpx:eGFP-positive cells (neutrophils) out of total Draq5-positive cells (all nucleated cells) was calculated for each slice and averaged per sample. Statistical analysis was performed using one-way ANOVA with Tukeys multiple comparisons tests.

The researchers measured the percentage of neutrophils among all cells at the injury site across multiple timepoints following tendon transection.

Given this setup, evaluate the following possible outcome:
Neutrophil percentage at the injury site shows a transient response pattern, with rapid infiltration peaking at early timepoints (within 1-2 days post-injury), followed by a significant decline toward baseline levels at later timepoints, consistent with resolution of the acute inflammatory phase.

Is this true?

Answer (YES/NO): YES